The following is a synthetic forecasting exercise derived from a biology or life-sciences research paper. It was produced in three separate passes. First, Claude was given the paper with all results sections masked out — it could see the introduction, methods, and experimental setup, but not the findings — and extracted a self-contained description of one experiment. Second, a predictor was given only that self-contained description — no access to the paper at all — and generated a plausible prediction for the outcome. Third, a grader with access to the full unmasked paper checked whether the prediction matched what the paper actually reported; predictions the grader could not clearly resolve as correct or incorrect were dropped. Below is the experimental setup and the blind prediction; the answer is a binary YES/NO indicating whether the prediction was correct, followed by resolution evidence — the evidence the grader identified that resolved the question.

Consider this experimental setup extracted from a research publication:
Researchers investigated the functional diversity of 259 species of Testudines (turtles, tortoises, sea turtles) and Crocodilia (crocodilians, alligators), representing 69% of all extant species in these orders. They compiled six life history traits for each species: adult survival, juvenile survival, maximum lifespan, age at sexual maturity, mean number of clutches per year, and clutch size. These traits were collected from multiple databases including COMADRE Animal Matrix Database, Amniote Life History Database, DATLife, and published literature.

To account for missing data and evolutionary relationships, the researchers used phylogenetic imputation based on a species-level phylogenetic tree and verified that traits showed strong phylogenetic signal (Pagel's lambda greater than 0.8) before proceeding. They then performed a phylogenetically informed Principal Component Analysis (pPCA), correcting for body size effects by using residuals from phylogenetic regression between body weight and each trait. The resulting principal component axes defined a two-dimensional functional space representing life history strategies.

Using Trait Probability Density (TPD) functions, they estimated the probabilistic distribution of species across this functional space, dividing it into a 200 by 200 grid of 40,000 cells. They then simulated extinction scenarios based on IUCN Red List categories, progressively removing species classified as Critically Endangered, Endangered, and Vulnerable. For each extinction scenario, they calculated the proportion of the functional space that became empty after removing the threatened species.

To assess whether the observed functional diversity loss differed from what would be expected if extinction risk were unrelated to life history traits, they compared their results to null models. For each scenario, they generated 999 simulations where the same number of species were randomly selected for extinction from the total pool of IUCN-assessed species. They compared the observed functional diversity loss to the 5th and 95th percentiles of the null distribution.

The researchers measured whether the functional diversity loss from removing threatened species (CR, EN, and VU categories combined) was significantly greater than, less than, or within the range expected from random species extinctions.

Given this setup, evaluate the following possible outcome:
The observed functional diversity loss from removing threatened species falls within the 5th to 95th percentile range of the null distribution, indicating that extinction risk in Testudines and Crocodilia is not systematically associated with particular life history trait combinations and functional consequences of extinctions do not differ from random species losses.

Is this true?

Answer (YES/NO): NO